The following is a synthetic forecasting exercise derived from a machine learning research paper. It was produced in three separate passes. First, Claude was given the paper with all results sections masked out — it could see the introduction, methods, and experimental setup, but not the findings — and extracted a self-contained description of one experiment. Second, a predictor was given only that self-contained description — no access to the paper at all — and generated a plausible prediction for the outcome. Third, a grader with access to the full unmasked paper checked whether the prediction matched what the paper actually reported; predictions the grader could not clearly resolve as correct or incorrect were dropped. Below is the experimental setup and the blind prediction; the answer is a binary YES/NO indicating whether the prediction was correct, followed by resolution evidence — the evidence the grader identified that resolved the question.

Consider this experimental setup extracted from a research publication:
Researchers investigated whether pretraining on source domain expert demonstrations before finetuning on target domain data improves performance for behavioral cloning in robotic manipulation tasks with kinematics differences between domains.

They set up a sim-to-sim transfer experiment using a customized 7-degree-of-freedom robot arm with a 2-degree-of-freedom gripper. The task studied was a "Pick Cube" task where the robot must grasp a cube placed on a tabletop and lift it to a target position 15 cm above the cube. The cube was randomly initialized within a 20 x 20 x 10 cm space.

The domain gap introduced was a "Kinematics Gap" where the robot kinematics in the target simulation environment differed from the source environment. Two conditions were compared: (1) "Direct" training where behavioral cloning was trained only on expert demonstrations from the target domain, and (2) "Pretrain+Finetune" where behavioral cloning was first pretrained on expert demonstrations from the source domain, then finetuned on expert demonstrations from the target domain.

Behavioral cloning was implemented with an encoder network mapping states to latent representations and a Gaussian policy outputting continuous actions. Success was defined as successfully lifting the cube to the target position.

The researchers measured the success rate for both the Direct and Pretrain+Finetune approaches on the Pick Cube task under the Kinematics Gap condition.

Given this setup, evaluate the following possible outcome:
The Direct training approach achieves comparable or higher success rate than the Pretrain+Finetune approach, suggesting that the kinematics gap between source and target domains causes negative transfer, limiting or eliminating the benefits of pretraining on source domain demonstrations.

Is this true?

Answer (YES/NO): YES